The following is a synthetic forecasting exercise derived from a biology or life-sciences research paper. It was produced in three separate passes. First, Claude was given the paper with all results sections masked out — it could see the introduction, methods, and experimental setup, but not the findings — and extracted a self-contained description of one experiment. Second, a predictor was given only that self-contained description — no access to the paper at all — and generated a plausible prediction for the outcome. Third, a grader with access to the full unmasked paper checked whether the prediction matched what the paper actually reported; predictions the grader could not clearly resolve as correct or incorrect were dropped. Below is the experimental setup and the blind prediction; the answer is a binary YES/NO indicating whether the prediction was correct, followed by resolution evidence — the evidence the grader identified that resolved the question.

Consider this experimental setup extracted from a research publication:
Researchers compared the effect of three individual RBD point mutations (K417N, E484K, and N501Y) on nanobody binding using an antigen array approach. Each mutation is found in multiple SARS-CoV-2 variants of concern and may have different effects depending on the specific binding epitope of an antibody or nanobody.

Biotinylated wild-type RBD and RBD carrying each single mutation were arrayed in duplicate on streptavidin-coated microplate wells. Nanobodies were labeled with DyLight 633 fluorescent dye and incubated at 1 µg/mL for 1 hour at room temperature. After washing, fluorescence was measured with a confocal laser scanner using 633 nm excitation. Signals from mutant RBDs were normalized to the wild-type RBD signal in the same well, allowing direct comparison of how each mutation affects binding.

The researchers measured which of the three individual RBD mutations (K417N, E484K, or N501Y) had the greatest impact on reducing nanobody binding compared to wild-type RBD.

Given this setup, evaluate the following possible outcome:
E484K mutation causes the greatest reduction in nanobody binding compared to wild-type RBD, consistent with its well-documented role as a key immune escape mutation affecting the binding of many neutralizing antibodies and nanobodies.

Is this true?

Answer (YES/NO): YES